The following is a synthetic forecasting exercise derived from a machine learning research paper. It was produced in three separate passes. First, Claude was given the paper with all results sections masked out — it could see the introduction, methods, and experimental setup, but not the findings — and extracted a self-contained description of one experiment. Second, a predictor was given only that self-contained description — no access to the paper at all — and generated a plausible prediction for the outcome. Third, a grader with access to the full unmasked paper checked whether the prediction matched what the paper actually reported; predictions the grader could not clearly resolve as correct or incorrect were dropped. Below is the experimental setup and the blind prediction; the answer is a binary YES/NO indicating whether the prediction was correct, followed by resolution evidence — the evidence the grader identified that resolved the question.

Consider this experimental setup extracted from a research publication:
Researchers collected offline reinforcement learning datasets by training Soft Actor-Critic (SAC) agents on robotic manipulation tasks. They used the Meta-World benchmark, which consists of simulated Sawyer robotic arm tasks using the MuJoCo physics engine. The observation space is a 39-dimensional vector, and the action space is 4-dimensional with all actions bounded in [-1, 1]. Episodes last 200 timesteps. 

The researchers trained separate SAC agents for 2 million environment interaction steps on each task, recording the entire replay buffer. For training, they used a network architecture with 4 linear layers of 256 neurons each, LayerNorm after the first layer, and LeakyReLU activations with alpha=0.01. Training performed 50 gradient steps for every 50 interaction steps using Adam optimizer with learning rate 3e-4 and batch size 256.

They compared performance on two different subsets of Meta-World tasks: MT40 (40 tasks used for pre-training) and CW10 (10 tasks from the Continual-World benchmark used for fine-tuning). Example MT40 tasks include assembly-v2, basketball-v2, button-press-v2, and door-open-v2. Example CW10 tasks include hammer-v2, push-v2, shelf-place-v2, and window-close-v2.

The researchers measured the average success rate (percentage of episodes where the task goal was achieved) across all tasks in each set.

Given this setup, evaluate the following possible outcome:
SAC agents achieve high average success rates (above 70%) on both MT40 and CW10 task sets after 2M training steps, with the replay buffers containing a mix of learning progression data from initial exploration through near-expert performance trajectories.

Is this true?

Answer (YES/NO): YES